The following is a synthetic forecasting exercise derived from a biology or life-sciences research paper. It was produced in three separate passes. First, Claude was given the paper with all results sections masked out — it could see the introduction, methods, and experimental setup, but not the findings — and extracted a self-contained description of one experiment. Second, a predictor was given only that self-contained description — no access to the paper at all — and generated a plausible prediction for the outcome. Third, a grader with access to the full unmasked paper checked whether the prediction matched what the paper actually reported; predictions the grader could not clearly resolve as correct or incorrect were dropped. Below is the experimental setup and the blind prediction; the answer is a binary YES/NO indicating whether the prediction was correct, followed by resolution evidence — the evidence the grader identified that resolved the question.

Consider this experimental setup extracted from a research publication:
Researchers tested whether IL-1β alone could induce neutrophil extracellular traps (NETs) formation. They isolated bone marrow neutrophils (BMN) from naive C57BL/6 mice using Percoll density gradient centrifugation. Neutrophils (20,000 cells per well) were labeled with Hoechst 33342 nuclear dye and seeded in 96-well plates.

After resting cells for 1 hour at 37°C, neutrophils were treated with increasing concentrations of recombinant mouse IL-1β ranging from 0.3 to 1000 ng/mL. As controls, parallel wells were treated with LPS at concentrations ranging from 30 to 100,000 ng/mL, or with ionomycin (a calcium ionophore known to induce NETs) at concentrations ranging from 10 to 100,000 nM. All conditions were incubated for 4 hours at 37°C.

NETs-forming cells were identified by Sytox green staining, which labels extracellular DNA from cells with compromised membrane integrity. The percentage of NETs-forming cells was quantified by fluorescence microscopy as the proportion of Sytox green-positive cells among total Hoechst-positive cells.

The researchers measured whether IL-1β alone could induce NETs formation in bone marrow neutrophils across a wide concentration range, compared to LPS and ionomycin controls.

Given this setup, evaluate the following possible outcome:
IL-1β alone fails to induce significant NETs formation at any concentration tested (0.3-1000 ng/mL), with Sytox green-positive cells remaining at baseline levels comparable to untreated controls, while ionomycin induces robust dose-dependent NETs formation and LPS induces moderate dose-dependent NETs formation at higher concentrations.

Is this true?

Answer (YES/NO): NO